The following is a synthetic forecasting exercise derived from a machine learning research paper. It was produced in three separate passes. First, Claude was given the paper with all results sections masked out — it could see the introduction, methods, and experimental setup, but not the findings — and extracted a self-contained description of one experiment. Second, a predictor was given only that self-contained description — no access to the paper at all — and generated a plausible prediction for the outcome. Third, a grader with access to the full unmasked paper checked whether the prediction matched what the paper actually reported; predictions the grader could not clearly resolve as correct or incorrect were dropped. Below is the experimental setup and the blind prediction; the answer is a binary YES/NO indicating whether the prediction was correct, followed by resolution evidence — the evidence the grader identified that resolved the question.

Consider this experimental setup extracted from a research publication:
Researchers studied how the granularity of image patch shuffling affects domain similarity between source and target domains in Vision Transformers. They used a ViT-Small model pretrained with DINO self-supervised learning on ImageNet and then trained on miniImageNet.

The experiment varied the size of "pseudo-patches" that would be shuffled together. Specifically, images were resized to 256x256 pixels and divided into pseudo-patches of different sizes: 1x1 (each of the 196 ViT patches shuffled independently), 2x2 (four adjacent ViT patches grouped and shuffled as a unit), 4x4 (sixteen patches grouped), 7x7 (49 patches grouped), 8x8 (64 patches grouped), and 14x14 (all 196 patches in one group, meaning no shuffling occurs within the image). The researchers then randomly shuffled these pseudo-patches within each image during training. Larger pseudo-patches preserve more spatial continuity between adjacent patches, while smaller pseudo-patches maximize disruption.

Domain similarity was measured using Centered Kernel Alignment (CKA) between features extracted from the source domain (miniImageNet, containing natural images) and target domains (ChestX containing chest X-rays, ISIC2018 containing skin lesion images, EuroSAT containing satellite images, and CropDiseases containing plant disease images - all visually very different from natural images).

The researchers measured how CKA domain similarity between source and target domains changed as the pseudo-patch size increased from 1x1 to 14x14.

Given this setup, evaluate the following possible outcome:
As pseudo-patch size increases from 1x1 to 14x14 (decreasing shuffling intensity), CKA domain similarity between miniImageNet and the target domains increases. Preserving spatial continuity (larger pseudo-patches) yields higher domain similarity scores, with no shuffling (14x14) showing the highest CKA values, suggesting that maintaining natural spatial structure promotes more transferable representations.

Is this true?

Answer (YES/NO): NO